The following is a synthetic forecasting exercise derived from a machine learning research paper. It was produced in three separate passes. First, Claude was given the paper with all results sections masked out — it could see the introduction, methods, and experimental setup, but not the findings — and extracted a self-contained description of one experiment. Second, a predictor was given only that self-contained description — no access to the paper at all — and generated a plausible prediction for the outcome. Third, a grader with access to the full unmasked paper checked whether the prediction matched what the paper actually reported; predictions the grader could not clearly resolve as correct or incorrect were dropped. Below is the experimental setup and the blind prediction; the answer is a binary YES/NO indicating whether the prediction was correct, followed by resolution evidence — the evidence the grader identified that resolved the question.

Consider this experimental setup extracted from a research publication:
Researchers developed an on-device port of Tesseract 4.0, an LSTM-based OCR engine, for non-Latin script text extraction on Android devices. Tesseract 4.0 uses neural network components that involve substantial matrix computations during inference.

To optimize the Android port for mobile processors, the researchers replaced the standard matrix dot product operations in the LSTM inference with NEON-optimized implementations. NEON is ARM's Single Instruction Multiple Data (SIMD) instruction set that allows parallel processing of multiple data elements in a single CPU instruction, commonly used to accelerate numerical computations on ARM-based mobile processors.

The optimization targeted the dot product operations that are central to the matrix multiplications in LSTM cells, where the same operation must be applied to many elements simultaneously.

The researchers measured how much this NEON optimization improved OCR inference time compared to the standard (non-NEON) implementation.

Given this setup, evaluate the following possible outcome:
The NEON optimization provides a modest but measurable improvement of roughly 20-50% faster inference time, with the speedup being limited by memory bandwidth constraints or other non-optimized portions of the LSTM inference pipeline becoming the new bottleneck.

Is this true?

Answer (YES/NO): NO